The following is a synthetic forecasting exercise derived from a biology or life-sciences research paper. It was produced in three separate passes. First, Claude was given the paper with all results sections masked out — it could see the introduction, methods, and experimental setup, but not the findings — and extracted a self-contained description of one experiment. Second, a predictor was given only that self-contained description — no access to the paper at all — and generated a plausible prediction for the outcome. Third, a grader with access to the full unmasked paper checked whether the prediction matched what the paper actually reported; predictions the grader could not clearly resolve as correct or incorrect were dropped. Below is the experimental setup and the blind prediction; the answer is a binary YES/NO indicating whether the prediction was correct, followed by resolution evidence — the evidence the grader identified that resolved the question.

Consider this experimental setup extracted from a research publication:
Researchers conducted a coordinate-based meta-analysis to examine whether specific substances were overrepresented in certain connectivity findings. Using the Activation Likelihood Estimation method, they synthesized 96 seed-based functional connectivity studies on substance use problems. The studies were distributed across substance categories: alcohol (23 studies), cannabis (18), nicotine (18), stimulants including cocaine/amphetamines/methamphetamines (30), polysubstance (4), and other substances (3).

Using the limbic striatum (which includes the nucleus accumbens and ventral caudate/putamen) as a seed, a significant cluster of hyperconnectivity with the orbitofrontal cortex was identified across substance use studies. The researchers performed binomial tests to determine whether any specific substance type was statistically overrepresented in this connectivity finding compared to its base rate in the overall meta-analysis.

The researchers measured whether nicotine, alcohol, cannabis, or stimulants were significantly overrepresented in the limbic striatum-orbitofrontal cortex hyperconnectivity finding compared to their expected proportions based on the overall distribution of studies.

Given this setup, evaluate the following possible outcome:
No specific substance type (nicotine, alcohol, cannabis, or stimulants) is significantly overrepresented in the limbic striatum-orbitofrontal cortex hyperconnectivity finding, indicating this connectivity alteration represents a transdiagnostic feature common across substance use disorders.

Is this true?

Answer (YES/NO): YES